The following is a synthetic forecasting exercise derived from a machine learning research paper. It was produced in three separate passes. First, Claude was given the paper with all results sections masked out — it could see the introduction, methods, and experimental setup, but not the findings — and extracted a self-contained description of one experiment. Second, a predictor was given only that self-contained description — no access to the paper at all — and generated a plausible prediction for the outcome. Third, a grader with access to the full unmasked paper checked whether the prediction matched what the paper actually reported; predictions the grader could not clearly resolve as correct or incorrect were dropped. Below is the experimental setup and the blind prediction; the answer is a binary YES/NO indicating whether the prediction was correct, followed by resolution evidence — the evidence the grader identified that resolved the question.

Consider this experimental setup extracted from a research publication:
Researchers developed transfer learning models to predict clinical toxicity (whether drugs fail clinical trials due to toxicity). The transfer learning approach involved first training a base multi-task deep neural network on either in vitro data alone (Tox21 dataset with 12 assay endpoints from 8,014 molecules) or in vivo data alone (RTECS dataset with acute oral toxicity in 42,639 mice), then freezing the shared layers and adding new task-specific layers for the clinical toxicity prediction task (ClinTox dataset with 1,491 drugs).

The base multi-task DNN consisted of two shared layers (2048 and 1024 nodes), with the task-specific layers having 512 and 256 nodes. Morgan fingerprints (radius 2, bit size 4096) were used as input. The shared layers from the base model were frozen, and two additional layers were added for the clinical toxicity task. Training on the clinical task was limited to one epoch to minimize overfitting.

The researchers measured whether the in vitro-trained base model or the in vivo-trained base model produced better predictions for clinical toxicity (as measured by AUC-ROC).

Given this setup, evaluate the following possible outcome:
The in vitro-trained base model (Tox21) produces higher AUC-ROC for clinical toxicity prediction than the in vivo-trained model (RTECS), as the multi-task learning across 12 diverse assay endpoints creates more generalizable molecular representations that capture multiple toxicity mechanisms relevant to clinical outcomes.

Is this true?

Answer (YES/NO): YES